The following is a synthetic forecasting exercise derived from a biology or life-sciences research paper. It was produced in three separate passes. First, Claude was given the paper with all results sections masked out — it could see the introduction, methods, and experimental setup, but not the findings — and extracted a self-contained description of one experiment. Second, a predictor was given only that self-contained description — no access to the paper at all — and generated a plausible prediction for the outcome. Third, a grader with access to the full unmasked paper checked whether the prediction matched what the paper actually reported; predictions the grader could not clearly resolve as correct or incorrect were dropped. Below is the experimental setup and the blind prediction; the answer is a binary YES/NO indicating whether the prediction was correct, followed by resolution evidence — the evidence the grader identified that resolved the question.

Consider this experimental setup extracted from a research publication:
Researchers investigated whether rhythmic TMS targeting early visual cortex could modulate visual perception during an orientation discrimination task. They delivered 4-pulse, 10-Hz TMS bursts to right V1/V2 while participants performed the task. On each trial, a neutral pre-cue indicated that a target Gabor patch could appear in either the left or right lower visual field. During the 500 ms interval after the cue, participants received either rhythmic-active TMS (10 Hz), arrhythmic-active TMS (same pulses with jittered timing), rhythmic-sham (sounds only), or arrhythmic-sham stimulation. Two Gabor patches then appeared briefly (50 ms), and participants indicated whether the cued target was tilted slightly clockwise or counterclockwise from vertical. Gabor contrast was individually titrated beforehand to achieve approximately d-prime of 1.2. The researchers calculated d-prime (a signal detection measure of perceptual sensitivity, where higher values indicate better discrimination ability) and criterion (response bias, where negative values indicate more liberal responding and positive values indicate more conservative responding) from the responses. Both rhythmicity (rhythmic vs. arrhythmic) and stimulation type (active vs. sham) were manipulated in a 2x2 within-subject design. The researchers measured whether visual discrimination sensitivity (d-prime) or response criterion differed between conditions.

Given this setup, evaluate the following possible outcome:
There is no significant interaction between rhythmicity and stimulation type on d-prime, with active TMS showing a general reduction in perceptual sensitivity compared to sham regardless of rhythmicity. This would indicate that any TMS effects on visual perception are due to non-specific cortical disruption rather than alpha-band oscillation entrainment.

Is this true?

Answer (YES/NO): NO